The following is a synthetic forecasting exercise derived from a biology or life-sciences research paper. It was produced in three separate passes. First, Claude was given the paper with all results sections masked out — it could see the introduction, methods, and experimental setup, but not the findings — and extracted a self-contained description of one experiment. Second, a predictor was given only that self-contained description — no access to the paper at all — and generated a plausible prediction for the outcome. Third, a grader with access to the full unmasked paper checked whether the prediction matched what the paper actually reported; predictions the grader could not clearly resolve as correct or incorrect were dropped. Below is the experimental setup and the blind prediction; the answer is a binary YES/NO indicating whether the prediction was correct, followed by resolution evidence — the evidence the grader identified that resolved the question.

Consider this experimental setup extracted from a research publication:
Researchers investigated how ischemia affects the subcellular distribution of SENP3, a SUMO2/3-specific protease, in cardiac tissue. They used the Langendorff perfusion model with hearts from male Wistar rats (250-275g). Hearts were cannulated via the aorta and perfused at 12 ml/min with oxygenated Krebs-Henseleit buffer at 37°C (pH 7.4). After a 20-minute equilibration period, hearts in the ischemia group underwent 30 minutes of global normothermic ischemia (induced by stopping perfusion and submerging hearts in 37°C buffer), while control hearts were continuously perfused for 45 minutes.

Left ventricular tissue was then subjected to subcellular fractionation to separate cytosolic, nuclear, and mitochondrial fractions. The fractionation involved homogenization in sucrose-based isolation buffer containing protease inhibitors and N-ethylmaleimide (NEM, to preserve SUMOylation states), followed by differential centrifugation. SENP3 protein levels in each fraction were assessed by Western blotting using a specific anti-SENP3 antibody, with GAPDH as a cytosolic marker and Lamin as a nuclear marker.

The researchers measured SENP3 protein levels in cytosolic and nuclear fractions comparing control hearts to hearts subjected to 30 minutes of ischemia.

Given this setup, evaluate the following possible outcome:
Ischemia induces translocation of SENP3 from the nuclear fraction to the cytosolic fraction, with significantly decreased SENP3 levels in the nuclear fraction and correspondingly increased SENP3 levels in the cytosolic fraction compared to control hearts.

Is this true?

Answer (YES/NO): NO